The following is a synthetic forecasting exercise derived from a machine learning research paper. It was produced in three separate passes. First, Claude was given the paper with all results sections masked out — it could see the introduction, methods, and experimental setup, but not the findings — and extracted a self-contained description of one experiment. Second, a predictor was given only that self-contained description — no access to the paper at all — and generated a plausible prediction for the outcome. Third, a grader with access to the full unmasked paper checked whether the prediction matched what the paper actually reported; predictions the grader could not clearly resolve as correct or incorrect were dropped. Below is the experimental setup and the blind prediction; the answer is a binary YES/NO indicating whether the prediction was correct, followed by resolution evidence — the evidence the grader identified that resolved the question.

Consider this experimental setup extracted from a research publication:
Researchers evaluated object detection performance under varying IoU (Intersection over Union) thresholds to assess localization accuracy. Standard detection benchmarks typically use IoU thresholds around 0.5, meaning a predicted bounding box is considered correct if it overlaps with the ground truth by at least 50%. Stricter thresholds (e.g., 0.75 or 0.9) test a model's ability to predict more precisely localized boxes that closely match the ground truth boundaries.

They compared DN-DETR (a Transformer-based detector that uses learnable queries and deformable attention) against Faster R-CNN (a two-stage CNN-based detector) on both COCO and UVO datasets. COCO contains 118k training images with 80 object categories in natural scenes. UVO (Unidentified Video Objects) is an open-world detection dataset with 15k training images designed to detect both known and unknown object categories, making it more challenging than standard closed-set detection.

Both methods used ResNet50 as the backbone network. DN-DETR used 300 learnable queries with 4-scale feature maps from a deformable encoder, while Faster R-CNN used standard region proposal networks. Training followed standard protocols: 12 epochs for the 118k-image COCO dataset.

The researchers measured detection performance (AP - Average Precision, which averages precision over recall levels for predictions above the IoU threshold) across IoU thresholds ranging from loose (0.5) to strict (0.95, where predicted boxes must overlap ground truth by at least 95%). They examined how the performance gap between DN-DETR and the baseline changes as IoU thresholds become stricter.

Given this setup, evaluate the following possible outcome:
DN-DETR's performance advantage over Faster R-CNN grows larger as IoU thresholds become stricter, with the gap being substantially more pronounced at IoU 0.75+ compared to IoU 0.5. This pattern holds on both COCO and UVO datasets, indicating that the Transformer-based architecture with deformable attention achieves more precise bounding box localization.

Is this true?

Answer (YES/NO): NO